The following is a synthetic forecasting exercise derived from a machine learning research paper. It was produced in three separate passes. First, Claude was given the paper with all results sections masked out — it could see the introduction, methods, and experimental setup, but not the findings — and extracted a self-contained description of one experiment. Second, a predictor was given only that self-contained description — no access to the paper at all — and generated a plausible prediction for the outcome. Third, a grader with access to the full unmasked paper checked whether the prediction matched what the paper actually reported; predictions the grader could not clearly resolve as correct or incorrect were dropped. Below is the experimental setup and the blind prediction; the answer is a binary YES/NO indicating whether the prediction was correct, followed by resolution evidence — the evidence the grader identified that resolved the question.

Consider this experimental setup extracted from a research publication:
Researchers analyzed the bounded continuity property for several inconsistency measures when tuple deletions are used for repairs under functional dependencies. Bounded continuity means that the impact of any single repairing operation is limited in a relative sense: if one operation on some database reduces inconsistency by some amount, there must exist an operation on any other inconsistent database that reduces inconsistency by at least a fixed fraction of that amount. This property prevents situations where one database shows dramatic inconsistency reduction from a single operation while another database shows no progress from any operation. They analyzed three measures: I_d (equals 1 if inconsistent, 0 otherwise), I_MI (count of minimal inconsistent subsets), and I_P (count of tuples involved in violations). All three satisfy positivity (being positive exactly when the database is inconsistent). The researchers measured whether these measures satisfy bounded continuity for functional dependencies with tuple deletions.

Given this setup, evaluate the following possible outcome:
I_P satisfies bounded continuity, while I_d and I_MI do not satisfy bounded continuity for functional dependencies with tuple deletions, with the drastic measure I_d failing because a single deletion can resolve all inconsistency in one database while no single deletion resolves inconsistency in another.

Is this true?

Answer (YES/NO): NO